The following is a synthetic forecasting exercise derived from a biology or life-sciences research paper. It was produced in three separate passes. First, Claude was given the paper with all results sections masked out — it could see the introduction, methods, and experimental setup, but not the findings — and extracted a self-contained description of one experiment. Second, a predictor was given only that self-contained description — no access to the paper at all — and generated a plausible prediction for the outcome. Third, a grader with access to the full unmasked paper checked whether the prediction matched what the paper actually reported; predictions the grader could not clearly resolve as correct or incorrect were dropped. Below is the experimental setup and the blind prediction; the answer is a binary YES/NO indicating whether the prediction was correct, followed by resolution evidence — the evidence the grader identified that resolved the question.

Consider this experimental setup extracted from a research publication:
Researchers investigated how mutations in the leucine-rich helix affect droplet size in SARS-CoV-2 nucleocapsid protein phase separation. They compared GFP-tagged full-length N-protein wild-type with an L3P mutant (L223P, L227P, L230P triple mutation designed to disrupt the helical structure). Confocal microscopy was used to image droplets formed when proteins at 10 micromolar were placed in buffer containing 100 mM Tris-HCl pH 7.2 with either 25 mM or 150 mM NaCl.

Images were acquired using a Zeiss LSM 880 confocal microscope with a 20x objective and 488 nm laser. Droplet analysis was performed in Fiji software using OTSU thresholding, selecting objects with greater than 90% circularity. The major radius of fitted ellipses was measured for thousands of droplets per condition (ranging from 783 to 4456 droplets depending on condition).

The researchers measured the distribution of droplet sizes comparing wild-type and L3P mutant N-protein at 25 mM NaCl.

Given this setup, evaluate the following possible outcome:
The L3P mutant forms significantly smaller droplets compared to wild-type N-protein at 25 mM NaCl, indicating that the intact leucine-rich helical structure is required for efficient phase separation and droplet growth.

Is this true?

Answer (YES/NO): NO